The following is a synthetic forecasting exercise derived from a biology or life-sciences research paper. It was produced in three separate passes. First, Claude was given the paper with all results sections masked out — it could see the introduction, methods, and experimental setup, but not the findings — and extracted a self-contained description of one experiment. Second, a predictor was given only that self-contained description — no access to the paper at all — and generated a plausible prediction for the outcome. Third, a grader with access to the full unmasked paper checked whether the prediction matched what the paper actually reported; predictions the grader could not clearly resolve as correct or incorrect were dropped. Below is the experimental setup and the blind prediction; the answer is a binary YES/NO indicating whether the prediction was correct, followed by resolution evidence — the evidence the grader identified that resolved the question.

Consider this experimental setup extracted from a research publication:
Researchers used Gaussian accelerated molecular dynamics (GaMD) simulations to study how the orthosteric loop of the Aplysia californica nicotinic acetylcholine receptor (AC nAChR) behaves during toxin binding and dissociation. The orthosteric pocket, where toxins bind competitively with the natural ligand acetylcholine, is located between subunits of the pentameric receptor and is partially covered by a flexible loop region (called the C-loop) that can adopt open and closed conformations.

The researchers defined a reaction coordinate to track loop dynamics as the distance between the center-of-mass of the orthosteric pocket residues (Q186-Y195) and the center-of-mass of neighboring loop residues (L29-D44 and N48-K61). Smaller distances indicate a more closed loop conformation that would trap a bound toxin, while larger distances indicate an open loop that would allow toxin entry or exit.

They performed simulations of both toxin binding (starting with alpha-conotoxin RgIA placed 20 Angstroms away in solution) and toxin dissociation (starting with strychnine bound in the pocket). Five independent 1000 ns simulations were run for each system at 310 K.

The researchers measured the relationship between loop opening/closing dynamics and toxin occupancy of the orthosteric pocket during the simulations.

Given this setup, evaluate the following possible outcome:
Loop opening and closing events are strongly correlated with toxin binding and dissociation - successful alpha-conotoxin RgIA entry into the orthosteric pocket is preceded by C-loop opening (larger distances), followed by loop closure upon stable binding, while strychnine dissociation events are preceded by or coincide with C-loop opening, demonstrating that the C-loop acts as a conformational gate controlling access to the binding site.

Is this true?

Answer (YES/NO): NO